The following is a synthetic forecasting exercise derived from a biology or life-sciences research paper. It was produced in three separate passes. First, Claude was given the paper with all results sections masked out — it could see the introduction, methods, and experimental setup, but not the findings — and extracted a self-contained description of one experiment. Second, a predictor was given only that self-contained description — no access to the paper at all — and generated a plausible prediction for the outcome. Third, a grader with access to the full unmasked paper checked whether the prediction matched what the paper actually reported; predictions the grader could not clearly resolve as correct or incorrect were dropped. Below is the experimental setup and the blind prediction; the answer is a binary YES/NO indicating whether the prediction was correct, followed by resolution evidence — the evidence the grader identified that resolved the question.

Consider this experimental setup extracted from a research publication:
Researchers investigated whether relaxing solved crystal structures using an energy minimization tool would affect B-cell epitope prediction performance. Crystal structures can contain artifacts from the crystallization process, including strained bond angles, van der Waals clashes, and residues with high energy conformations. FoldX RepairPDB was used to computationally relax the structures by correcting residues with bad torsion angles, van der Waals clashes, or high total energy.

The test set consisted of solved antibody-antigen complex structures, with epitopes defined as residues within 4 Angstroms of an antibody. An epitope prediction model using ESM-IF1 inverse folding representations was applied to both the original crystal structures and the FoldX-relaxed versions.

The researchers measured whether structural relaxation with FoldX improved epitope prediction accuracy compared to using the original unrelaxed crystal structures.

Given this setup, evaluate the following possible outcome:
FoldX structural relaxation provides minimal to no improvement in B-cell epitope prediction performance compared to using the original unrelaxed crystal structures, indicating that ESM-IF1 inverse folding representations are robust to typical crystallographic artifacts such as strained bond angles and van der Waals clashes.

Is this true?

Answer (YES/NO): YES